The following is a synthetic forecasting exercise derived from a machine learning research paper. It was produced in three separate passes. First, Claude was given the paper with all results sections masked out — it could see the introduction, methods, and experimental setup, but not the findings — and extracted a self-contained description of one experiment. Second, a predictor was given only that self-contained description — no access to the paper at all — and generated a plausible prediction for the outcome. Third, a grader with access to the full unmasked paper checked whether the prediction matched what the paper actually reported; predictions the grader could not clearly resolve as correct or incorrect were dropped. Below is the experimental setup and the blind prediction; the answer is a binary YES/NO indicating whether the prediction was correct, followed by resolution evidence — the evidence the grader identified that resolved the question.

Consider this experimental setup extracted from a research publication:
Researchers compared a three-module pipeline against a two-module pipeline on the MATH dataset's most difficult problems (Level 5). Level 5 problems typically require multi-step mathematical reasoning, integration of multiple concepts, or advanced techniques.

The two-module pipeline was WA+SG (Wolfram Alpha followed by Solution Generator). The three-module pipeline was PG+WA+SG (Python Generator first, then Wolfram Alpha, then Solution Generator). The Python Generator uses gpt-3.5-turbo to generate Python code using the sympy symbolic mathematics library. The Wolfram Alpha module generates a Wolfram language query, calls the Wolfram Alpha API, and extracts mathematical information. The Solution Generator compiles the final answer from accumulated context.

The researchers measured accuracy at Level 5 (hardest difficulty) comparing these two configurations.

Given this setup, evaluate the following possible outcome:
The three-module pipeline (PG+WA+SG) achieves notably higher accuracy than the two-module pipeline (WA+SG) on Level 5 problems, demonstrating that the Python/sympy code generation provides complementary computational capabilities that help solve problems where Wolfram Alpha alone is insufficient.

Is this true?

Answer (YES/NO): YES